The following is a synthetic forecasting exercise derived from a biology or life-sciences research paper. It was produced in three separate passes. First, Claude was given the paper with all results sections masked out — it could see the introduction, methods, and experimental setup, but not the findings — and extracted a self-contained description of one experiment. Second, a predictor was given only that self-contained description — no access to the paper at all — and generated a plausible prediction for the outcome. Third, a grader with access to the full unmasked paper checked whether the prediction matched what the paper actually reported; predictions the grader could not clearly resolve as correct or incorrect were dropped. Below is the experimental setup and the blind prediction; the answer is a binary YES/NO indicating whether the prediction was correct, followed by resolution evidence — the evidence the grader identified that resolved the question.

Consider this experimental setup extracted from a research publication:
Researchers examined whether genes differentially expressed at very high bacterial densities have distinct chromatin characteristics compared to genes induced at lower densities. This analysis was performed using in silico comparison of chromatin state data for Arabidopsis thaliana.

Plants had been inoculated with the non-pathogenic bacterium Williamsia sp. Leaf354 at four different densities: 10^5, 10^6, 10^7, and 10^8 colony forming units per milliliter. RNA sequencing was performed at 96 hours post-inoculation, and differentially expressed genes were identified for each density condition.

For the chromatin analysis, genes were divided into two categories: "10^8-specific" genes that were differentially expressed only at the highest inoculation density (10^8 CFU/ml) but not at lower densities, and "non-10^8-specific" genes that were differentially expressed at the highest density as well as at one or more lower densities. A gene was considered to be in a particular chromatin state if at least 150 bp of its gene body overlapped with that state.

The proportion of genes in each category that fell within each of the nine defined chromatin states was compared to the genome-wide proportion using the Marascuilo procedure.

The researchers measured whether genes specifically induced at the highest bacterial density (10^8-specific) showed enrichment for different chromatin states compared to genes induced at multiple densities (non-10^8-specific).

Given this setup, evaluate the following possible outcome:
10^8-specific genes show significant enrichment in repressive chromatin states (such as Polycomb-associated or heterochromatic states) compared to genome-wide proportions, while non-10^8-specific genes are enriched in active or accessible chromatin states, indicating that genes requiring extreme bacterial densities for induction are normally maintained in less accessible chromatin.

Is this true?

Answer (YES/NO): NO